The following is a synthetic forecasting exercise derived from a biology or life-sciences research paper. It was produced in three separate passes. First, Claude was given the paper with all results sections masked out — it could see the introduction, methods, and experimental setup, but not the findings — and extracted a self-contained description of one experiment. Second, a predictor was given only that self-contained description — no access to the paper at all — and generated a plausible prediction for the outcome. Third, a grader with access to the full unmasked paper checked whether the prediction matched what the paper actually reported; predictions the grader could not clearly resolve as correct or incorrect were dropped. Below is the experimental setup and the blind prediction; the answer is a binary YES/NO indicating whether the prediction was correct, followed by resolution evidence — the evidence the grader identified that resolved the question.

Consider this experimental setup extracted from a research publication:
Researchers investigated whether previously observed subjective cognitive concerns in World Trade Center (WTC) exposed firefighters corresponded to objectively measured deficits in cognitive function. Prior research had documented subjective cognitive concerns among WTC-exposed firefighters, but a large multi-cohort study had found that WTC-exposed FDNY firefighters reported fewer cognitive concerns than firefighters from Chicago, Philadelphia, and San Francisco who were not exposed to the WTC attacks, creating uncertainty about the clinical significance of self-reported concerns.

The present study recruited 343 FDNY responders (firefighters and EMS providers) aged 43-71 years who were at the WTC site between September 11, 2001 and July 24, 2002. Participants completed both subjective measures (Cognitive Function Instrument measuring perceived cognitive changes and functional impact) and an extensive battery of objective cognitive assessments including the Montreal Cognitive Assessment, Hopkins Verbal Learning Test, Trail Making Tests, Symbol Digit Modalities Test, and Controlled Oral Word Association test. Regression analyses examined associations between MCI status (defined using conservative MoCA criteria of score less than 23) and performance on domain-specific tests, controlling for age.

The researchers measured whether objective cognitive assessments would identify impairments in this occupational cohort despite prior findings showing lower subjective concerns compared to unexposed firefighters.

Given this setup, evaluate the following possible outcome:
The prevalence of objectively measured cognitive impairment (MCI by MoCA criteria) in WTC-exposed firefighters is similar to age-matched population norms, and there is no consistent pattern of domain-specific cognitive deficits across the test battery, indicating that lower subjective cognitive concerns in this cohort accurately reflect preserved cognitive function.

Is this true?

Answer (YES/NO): NO